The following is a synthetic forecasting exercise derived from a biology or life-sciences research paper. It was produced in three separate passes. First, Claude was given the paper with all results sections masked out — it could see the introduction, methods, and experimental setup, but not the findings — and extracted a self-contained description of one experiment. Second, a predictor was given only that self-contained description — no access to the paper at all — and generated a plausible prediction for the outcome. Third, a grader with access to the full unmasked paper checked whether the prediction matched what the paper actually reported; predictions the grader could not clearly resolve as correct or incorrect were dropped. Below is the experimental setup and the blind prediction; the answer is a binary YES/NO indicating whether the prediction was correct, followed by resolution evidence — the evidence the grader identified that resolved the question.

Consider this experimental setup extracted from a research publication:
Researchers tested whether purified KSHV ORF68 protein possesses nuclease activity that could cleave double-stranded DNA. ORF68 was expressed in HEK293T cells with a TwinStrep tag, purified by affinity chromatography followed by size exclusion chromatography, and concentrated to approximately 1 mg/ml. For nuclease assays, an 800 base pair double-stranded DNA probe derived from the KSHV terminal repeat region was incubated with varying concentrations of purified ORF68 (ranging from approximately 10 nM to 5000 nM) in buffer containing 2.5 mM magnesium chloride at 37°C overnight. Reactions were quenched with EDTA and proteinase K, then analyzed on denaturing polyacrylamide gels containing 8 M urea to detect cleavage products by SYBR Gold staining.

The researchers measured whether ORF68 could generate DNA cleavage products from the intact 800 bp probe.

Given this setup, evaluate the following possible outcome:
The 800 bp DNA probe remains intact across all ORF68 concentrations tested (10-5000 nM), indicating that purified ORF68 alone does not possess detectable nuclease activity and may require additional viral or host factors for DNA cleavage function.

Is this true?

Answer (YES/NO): NO